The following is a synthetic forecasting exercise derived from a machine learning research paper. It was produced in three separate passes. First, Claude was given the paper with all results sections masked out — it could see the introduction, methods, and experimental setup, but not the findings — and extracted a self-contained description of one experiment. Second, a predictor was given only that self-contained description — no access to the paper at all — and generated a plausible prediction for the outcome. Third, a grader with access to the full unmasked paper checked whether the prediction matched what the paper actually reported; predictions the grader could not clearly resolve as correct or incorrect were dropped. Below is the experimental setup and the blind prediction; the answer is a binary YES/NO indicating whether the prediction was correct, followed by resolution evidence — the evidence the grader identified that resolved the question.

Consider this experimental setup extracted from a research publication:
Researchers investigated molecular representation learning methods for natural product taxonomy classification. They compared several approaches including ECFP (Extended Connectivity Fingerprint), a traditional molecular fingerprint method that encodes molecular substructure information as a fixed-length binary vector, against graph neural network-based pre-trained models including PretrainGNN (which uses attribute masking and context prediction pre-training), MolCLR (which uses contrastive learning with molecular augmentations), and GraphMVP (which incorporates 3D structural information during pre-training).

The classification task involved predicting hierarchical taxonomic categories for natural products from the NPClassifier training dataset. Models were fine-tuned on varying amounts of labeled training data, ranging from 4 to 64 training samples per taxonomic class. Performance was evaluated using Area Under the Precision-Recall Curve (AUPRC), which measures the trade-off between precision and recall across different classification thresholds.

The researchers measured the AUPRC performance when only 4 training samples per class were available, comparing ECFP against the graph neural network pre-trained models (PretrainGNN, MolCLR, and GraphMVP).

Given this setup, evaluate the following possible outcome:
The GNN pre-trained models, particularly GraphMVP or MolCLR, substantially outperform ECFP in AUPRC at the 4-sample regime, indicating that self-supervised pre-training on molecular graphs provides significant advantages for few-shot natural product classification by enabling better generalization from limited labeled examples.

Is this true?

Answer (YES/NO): NO